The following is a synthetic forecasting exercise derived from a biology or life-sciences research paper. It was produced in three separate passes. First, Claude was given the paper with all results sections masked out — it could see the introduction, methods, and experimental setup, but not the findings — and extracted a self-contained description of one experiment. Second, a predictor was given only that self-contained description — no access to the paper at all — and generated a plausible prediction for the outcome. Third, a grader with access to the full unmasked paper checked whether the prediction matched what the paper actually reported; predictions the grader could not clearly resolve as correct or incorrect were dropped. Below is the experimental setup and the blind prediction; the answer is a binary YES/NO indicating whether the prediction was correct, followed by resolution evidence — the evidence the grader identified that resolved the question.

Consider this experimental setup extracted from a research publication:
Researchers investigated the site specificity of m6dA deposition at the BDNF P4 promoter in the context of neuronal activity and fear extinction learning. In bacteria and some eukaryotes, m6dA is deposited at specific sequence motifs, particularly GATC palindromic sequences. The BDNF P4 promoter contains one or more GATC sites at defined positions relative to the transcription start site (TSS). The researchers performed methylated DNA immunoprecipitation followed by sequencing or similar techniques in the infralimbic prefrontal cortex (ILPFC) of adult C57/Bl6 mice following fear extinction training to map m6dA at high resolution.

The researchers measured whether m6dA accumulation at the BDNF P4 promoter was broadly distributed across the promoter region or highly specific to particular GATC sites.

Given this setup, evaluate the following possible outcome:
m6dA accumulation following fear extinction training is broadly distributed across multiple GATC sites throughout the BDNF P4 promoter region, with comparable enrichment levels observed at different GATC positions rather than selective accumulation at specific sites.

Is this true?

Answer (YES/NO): NO